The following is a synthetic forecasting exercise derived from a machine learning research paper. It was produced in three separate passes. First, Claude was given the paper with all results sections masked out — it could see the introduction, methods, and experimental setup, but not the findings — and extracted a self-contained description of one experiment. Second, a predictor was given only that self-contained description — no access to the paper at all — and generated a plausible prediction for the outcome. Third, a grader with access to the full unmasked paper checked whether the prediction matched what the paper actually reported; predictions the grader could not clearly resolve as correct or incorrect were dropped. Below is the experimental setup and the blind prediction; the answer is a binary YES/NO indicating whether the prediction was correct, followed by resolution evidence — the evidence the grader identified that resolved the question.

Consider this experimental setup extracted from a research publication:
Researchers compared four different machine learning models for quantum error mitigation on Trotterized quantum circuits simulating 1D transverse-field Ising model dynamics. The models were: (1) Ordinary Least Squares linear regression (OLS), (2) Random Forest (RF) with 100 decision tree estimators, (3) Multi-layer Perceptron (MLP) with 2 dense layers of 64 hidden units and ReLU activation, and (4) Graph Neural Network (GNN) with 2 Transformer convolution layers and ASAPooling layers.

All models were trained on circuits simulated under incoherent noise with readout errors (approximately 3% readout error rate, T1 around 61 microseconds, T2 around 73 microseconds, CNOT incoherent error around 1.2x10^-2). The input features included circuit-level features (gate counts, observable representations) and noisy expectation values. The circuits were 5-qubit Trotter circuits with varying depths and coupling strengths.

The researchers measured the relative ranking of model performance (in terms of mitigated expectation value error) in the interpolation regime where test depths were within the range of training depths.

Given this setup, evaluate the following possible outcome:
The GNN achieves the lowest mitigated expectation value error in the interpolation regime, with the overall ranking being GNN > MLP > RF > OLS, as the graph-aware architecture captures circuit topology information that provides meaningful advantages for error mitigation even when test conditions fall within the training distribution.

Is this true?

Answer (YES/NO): NO